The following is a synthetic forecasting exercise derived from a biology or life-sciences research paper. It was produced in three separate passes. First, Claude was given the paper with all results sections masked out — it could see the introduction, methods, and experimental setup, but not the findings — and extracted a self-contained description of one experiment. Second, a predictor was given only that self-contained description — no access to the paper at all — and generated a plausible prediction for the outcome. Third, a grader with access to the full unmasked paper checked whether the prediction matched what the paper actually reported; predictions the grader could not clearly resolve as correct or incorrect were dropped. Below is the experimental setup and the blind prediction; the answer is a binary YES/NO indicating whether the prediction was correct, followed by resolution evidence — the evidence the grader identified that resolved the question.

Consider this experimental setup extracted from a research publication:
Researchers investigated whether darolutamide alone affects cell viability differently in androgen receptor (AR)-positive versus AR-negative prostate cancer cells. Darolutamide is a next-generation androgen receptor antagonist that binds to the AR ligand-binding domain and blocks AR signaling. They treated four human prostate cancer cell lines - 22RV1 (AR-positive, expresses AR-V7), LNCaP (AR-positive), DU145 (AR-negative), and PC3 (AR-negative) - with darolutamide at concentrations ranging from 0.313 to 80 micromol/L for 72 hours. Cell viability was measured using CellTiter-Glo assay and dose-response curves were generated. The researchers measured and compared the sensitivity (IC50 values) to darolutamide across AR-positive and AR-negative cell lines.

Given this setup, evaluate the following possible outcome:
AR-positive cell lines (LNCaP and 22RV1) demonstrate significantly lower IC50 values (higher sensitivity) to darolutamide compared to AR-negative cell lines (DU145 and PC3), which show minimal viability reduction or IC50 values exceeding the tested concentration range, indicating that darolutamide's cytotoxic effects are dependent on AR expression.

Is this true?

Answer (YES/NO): NO